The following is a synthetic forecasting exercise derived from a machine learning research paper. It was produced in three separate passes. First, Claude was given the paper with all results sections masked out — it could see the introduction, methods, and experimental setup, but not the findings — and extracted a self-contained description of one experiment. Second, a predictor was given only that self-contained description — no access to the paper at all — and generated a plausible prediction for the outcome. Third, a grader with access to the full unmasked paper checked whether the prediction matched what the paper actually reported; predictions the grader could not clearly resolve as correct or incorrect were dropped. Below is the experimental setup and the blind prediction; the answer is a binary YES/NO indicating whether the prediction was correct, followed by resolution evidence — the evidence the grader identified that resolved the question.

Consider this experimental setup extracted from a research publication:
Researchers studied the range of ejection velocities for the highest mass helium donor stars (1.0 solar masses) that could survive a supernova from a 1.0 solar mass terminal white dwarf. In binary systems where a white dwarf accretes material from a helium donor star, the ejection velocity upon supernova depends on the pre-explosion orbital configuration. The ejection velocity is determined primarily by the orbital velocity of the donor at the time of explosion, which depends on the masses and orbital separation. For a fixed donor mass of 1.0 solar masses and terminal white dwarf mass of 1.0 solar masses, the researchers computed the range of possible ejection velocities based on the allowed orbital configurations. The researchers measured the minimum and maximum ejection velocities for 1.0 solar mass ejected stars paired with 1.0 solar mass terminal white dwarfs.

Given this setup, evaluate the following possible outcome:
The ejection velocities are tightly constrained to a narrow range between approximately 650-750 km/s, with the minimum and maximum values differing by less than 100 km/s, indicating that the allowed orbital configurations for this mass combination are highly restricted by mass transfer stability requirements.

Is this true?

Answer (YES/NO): NO